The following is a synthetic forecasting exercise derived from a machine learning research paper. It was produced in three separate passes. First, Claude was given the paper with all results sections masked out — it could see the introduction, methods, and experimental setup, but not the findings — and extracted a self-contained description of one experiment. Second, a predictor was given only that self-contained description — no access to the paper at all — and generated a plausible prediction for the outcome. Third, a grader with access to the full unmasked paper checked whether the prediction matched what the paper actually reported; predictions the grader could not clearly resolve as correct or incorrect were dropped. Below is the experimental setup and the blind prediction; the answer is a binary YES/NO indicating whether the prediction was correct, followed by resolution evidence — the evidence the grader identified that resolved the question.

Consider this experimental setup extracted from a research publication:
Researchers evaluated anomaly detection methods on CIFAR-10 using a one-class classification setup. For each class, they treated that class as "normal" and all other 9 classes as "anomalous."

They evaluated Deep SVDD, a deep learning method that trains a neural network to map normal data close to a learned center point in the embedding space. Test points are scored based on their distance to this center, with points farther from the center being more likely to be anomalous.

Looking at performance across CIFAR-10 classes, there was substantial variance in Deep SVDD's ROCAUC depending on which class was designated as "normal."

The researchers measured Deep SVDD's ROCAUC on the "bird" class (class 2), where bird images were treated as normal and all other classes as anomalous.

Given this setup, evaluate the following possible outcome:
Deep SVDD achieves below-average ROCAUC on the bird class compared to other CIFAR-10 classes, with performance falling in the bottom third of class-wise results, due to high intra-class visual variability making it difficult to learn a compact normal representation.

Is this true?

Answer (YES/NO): YES